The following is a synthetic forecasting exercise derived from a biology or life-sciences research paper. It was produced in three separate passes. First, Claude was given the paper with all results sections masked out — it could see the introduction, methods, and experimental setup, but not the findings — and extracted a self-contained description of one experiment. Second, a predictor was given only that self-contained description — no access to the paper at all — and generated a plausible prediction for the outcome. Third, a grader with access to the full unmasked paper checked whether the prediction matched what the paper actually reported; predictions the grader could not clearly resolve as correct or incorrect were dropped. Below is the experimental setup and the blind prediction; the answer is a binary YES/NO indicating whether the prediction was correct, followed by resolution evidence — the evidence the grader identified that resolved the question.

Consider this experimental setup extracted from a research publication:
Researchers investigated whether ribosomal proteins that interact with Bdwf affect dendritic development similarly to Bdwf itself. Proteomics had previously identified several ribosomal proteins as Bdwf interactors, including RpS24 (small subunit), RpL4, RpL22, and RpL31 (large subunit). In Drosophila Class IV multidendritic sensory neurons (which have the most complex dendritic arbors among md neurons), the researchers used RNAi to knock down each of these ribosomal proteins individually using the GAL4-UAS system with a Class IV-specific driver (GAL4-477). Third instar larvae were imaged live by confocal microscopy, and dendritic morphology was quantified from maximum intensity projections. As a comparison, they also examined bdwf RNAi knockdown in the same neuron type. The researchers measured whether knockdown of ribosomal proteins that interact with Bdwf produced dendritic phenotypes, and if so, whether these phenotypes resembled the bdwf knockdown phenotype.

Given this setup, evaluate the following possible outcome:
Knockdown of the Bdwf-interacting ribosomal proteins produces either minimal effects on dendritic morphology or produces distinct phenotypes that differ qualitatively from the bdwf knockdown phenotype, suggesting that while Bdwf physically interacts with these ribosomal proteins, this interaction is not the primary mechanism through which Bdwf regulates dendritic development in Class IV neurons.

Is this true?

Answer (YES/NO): NO